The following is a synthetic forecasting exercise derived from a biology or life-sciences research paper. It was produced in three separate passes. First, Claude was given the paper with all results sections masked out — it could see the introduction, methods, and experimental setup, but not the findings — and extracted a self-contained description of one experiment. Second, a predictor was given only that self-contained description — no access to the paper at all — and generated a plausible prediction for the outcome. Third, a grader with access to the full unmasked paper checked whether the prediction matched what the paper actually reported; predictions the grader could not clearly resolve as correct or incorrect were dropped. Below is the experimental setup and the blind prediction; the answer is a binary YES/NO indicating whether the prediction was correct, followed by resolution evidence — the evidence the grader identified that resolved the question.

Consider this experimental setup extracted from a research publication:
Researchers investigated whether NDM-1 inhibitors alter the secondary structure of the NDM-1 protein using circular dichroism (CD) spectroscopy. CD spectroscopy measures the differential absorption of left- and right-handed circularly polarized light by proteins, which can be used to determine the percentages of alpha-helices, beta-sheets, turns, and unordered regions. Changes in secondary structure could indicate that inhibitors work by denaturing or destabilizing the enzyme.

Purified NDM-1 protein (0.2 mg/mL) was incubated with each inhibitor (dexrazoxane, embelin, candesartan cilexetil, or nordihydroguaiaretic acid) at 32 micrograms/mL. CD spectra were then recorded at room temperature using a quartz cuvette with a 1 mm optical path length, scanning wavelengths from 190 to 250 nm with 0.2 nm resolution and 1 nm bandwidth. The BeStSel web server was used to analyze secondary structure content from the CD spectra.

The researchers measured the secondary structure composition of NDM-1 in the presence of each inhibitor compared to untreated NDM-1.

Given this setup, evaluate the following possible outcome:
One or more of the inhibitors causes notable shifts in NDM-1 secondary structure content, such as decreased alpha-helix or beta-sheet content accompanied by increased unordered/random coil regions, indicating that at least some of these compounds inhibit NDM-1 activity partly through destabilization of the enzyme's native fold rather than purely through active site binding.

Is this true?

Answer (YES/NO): NO